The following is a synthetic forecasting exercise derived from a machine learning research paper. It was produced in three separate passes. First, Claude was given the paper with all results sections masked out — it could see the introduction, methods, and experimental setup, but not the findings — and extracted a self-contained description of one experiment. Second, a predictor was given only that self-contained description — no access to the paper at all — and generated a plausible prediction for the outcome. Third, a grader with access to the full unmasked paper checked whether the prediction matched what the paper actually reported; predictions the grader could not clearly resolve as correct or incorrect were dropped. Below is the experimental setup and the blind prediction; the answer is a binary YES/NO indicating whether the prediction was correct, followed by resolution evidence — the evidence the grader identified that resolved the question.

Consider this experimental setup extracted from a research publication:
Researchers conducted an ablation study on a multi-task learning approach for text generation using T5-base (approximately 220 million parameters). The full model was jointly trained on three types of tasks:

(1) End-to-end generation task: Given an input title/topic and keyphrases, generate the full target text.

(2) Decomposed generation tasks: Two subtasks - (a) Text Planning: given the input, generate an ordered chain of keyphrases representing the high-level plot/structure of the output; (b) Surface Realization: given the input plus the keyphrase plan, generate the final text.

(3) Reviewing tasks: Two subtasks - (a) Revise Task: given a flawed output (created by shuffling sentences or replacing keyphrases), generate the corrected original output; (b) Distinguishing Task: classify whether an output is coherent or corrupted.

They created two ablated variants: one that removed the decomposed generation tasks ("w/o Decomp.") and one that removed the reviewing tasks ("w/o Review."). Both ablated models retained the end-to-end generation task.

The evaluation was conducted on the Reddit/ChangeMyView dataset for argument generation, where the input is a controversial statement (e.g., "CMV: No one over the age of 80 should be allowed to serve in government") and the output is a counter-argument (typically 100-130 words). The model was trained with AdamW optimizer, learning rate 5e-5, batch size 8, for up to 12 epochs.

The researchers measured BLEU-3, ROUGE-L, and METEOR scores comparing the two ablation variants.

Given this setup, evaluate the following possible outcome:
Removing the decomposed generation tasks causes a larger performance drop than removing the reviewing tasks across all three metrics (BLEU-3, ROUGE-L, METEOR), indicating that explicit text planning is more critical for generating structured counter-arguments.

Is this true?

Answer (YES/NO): NO